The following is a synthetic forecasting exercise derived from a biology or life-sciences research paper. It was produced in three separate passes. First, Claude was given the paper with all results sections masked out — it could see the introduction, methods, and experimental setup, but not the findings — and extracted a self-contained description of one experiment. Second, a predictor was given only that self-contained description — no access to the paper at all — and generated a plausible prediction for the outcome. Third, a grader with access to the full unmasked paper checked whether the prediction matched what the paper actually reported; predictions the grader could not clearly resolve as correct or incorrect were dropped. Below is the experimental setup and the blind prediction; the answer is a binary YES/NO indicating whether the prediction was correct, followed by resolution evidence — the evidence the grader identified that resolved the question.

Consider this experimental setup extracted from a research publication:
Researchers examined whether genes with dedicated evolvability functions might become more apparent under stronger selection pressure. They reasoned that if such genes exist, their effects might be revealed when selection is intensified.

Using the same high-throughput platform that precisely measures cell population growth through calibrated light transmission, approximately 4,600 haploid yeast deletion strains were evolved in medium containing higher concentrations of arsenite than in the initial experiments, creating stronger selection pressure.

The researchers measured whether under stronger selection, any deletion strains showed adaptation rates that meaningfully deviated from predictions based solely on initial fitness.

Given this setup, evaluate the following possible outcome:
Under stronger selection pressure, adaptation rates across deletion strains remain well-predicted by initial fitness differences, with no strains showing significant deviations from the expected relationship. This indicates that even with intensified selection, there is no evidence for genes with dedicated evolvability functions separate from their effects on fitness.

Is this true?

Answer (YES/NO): YES